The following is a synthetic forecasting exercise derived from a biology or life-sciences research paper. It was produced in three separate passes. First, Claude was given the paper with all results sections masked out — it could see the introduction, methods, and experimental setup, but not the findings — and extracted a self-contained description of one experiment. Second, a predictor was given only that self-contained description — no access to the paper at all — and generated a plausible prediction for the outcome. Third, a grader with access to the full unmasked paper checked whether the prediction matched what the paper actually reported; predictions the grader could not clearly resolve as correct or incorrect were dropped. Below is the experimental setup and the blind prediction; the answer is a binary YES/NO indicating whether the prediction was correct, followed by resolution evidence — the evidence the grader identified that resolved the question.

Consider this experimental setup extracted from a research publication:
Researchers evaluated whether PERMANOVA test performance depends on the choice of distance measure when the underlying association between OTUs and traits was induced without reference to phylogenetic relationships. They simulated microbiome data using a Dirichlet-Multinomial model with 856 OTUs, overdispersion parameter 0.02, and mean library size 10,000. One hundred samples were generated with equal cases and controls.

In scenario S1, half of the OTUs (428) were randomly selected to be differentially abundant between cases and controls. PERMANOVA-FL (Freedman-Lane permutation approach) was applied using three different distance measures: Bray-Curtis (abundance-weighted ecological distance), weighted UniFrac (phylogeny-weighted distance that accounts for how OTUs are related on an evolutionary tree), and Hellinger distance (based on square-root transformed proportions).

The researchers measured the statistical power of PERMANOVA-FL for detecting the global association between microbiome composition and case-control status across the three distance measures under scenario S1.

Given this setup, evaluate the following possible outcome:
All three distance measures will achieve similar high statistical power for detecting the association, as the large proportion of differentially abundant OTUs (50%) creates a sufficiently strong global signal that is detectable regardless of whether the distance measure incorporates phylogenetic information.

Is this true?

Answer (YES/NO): NO